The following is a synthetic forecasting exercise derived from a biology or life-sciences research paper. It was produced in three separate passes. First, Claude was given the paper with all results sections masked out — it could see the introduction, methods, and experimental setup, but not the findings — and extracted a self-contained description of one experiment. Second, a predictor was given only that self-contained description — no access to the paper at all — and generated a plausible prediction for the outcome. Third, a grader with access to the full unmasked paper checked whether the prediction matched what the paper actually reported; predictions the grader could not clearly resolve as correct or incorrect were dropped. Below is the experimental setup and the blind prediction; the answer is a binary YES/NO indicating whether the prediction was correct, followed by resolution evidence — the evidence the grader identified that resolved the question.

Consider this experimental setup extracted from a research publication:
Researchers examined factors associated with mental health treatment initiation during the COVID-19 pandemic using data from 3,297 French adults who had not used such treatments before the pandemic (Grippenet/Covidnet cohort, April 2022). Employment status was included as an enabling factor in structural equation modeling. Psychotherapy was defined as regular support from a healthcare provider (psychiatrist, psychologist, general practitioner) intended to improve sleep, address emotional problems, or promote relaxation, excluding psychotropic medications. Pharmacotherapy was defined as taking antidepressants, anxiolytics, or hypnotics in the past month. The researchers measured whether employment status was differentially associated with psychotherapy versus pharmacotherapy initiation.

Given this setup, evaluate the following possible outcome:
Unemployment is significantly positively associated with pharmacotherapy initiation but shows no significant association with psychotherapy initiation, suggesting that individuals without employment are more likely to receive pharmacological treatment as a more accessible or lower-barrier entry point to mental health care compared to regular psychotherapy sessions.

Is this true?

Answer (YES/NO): NO